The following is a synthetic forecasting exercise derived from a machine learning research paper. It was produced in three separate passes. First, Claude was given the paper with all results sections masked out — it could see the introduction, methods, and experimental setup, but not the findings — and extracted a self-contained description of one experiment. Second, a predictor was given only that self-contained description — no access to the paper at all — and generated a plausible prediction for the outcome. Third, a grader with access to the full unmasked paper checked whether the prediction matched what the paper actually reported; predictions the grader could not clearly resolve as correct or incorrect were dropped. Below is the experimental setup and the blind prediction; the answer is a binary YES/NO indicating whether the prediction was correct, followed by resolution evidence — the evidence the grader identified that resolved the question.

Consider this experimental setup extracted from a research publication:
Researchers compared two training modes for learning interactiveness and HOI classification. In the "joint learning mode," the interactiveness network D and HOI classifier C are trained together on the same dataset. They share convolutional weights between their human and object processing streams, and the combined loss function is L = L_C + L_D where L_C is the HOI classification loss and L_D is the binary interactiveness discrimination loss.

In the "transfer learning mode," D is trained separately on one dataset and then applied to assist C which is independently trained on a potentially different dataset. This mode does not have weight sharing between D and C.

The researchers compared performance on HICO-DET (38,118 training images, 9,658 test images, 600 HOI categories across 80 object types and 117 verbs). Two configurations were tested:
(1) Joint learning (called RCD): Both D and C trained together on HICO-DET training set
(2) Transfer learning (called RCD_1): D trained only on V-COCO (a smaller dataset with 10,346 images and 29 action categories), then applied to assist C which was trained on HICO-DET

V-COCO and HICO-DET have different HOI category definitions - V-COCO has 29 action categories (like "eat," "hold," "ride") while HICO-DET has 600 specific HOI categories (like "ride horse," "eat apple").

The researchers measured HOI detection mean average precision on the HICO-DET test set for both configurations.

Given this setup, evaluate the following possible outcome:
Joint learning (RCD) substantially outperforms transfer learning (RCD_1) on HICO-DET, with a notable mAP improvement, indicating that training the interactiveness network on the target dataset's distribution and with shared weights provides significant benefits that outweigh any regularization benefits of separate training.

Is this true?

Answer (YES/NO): NO